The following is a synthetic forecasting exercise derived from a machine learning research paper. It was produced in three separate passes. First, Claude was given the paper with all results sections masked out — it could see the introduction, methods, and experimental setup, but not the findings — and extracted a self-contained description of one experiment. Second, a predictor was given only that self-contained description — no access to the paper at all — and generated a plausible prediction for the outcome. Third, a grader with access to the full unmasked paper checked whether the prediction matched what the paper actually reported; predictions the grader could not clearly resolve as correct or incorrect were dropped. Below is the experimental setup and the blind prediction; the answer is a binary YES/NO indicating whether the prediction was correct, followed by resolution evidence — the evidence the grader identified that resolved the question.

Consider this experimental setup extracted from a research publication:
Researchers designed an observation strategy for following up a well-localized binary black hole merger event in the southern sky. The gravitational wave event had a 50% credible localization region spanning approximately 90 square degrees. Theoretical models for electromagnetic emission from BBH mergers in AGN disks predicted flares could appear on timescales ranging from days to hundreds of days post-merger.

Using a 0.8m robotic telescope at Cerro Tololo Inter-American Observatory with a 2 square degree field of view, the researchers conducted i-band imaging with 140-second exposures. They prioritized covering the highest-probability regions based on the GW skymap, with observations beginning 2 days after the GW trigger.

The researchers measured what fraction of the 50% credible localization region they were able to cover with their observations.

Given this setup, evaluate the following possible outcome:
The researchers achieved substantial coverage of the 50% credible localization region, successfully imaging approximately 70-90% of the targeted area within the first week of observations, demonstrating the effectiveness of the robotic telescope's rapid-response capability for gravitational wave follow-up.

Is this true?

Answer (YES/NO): NO